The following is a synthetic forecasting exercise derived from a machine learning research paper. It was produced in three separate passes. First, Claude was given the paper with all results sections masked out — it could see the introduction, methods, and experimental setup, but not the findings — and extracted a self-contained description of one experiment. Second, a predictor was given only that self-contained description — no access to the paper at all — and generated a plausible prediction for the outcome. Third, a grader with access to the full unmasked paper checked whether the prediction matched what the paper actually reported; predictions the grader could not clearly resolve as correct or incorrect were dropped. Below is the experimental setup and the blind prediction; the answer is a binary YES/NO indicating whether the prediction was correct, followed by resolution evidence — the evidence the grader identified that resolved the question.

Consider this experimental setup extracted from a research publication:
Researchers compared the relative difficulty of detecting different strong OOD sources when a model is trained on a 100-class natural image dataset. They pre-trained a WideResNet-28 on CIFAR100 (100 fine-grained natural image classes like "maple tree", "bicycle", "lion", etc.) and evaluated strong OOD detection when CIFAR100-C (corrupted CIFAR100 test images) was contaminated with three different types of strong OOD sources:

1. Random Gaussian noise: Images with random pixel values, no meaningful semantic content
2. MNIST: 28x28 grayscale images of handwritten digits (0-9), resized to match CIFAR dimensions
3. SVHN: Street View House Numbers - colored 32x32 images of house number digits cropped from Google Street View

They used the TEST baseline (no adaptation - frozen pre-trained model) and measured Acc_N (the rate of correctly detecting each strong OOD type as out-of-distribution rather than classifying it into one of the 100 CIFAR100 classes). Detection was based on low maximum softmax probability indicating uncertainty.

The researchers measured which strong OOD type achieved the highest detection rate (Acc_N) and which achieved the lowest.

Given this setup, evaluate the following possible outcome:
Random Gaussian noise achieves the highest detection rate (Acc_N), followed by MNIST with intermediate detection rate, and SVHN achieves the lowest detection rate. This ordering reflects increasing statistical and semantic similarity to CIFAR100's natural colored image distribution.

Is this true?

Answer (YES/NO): NO